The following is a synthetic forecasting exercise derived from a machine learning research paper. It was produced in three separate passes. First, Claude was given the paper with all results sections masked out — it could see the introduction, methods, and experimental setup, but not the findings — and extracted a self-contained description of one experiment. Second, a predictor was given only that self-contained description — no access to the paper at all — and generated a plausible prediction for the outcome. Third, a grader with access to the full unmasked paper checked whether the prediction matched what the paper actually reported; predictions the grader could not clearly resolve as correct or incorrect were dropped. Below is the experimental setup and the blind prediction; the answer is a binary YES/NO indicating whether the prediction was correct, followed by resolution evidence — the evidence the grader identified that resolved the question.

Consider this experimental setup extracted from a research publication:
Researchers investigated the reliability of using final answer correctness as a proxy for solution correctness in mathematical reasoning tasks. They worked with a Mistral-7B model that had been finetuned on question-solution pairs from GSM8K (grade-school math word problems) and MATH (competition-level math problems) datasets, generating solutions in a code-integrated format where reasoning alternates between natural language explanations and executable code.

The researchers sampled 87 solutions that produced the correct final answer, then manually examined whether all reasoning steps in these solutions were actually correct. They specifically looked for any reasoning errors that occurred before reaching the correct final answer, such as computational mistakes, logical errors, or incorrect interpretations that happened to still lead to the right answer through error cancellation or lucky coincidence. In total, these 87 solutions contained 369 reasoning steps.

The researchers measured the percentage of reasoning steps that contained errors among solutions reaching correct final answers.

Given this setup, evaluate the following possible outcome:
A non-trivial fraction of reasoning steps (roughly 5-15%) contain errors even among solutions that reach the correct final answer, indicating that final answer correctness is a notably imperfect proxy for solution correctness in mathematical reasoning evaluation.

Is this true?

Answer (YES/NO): NO